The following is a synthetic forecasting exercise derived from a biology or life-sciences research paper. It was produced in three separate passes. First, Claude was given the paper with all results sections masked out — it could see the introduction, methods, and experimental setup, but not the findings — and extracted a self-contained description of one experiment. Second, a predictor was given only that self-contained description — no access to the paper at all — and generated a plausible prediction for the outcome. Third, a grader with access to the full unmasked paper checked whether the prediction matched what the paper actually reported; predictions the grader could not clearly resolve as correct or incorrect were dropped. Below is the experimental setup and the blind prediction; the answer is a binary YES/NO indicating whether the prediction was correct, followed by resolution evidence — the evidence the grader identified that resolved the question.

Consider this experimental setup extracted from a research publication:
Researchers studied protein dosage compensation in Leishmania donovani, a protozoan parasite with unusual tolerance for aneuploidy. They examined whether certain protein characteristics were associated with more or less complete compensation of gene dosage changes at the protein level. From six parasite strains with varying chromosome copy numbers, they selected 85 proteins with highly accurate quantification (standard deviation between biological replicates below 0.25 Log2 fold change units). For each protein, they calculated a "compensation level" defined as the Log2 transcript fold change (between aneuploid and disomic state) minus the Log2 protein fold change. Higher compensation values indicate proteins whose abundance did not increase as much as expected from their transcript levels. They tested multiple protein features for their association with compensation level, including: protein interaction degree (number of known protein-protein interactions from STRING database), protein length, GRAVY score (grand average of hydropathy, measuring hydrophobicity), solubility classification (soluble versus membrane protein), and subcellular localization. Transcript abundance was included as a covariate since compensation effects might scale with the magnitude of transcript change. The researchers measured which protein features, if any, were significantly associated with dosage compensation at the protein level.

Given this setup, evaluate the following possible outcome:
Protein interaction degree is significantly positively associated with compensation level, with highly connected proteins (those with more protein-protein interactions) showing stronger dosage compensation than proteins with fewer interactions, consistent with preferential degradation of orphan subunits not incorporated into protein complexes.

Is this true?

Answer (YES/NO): NO